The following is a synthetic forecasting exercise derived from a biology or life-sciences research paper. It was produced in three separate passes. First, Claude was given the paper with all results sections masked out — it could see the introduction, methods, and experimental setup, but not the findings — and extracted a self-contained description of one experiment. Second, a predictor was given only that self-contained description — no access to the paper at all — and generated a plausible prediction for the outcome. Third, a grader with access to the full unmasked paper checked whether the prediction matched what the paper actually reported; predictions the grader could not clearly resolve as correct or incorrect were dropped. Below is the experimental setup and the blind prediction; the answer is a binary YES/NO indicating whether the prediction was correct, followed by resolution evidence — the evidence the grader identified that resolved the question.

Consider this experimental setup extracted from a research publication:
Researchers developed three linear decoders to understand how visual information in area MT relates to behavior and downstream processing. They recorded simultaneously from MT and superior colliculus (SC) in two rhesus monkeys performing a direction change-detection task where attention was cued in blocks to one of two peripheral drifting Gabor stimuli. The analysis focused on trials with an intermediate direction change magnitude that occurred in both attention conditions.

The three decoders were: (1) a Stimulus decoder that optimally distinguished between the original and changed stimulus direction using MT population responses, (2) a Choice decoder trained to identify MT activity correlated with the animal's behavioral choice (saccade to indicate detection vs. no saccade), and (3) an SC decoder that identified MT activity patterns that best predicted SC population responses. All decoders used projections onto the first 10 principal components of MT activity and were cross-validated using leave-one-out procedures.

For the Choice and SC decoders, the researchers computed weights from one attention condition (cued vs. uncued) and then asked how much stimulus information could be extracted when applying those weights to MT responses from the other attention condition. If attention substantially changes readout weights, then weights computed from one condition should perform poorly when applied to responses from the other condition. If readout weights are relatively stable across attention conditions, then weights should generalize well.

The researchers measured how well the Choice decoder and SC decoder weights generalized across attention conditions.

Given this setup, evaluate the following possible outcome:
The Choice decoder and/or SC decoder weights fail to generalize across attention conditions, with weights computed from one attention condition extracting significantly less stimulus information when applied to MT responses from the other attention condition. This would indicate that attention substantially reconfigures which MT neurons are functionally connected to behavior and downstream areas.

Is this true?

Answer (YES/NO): NO